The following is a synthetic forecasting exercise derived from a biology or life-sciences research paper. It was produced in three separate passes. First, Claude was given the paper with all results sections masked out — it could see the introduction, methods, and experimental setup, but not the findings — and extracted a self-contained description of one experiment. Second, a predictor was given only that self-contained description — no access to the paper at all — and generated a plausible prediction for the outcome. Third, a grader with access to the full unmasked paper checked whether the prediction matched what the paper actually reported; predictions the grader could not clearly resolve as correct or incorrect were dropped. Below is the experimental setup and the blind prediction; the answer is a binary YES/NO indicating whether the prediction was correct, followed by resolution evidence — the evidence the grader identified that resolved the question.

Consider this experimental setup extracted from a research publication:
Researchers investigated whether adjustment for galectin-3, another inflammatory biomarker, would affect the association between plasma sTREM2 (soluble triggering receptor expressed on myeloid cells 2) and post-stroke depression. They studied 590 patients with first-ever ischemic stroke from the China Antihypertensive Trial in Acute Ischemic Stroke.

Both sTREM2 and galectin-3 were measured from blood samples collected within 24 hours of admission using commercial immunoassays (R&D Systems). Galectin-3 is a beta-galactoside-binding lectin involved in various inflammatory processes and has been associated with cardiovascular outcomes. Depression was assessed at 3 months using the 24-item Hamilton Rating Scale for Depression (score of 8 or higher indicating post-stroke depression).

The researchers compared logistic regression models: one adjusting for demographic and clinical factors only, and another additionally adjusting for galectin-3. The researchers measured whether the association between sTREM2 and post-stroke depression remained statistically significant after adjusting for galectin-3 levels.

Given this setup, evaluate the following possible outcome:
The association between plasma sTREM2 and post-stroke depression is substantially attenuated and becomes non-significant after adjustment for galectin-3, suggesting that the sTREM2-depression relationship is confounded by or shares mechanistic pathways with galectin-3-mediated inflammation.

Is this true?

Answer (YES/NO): NO